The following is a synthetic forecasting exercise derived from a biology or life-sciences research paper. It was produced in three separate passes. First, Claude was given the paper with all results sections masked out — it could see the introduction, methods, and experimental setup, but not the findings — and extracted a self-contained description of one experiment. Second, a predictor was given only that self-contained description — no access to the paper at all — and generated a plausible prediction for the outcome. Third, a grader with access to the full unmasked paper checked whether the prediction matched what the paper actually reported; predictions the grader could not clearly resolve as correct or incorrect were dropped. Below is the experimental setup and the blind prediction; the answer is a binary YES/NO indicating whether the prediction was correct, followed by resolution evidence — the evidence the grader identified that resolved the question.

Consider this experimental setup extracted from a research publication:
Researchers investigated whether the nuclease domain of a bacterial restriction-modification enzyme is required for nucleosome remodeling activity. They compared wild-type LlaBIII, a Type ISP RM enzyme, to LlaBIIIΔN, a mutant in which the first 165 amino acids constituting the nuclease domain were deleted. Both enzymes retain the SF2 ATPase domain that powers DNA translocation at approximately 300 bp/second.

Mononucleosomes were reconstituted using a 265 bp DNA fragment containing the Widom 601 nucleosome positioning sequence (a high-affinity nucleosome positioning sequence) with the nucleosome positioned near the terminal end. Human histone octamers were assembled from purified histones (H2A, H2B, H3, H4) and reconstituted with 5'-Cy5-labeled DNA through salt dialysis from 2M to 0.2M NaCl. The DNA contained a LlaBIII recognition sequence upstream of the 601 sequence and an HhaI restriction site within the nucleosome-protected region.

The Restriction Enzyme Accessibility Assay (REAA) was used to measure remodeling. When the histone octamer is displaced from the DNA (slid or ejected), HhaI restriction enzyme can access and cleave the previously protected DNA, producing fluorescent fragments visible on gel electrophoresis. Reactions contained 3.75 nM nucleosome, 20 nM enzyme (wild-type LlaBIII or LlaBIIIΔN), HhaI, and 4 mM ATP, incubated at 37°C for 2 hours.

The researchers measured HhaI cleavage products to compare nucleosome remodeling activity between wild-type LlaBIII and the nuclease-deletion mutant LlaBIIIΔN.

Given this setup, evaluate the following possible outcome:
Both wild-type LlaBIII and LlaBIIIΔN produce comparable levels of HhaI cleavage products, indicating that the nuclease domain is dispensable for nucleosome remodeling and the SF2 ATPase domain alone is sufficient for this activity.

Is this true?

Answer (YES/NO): YES